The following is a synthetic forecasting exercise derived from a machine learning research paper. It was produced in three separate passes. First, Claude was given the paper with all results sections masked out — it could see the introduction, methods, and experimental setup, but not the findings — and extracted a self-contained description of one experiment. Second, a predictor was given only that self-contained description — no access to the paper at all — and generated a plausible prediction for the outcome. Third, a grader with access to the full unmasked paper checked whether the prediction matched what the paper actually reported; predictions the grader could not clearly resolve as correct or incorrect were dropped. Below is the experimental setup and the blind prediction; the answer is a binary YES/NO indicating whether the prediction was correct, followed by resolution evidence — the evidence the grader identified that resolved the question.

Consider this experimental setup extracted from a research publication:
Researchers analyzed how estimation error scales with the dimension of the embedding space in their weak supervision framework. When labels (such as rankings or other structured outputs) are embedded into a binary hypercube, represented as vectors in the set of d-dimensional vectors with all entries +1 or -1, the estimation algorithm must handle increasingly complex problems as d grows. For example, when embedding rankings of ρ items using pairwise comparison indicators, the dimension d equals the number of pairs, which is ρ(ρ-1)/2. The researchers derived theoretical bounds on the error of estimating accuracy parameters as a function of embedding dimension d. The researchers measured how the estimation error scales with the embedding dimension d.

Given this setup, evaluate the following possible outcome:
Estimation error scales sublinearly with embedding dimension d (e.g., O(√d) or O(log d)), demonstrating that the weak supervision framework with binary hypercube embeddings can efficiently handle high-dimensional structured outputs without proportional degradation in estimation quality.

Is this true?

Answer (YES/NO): YES